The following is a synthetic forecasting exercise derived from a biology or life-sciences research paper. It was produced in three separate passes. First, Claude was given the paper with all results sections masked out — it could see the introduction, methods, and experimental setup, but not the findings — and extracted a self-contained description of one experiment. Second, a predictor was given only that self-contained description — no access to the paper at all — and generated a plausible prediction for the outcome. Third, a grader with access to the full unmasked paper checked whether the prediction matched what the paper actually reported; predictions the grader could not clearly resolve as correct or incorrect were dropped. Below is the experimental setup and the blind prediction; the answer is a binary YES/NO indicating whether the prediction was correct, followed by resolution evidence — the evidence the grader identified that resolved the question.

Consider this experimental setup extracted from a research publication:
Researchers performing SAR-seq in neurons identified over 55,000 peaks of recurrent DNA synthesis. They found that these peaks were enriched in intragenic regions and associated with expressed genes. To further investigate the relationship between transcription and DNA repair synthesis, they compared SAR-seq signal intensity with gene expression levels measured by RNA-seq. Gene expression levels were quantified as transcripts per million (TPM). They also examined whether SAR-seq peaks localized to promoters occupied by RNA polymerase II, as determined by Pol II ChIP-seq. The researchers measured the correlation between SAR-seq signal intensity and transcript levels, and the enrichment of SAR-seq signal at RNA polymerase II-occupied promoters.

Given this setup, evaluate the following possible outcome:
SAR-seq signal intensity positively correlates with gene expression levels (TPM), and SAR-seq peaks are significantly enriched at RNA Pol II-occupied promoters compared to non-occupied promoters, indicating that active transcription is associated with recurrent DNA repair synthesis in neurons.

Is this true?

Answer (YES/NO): NO